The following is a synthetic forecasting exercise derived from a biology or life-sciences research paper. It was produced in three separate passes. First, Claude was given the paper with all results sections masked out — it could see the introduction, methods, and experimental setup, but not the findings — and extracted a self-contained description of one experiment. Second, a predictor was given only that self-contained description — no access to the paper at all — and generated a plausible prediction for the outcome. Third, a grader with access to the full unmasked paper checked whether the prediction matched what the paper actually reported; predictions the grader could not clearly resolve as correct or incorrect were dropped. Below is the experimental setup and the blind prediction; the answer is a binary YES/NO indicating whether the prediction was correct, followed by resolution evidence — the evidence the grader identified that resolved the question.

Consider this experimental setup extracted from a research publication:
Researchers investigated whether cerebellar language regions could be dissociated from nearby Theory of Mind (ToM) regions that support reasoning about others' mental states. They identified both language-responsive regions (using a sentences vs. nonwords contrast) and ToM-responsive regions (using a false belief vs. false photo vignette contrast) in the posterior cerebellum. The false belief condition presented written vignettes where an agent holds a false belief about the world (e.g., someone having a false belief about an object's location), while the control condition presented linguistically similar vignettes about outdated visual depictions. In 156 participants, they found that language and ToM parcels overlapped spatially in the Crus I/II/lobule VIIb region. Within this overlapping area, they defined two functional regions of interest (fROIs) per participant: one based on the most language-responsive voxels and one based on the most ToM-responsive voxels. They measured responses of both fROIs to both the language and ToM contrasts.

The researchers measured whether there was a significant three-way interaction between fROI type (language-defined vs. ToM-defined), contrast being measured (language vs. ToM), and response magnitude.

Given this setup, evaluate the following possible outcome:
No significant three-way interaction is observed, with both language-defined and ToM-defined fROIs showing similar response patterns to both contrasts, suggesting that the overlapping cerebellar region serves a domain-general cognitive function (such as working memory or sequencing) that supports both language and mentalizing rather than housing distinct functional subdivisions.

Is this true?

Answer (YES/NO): NO